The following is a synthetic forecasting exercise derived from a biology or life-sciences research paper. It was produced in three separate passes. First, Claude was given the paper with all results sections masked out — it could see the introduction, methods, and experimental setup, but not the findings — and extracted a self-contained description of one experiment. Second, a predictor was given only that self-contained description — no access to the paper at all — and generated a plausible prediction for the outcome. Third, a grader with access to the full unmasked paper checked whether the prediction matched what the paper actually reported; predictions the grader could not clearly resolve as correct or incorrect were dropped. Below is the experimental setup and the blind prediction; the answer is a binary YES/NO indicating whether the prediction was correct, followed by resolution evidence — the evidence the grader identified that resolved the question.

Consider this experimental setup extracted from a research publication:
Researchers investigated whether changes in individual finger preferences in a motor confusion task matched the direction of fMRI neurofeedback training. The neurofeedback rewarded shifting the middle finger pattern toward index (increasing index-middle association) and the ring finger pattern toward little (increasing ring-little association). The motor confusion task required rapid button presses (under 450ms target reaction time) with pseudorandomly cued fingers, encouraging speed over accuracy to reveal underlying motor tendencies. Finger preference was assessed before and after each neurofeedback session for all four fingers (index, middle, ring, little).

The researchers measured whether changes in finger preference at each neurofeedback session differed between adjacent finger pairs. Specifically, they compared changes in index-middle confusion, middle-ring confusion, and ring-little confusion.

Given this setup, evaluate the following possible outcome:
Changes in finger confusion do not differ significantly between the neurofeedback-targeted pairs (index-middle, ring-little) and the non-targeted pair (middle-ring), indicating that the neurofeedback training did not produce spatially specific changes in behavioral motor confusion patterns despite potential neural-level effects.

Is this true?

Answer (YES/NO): YES